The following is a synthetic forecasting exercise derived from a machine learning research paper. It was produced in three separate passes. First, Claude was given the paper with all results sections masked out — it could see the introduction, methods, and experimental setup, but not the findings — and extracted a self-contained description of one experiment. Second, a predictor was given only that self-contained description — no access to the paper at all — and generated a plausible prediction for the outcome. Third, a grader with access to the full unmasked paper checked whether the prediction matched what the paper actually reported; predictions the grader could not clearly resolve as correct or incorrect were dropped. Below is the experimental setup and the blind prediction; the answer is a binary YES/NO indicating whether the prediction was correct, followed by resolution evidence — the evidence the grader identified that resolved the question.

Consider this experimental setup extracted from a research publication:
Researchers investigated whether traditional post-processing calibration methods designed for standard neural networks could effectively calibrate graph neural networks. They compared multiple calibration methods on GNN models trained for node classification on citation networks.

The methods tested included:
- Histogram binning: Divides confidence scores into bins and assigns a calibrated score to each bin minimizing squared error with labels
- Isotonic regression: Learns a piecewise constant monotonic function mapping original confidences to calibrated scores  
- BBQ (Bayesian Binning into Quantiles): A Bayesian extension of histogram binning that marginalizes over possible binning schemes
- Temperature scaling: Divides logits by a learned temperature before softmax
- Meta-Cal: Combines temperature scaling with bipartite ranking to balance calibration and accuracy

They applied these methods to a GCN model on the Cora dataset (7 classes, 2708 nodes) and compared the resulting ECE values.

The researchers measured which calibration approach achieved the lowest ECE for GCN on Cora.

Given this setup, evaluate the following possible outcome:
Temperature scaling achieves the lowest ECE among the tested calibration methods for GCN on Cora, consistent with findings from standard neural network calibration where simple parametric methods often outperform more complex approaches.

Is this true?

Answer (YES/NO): YES